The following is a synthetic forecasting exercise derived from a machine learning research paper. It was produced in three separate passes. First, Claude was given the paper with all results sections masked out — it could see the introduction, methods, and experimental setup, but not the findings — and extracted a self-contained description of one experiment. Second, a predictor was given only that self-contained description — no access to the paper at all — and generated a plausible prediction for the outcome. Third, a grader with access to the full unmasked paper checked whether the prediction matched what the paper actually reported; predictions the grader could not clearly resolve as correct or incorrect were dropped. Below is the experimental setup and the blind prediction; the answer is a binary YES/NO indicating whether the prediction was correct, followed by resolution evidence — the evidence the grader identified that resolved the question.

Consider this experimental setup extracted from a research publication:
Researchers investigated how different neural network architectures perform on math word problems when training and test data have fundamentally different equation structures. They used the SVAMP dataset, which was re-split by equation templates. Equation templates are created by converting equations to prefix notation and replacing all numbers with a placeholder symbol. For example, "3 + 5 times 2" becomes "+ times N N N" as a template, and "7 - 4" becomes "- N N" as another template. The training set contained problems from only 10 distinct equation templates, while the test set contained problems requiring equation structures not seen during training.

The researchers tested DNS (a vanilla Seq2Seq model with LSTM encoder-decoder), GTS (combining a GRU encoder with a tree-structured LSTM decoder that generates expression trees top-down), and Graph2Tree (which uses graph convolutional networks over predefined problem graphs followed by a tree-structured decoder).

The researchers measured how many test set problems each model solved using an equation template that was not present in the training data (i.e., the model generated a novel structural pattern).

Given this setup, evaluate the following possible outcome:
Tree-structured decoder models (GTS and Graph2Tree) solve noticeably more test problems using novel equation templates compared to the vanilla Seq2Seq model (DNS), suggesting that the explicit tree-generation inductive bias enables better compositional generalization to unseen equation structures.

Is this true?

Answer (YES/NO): NO